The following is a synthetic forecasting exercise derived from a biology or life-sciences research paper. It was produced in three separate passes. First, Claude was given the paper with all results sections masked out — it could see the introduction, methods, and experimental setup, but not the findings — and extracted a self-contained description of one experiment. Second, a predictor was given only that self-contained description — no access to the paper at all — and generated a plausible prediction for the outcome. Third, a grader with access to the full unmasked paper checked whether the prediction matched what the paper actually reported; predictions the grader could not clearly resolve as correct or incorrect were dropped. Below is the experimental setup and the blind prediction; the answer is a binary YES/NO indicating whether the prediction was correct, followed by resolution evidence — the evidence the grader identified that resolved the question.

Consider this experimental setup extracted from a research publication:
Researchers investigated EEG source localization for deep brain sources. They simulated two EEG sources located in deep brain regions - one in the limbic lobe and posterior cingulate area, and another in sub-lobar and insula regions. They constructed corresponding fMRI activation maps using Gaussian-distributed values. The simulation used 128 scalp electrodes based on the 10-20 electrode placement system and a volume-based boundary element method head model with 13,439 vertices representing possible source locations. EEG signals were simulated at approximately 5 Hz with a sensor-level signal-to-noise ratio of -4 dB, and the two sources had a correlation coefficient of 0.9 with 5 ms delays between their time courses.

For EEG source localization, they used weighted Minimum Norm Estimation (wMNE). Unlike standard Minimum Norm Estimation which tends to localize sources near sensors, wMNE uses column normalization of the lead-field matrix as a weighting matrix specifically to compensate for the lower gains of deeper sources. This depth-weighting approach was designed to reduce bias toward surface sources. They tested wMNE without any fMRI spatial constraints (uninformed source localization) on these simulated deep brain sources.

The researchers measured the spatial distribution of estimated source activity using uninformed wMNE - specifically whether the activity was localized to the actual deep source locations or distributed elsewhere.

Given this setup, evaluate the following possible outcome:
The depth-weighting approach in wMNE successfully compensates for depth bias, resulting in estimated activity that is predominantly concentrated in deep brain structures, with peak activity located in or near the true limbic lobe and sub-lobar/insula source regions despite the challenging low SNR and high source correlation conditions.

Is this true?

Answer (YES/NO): NO